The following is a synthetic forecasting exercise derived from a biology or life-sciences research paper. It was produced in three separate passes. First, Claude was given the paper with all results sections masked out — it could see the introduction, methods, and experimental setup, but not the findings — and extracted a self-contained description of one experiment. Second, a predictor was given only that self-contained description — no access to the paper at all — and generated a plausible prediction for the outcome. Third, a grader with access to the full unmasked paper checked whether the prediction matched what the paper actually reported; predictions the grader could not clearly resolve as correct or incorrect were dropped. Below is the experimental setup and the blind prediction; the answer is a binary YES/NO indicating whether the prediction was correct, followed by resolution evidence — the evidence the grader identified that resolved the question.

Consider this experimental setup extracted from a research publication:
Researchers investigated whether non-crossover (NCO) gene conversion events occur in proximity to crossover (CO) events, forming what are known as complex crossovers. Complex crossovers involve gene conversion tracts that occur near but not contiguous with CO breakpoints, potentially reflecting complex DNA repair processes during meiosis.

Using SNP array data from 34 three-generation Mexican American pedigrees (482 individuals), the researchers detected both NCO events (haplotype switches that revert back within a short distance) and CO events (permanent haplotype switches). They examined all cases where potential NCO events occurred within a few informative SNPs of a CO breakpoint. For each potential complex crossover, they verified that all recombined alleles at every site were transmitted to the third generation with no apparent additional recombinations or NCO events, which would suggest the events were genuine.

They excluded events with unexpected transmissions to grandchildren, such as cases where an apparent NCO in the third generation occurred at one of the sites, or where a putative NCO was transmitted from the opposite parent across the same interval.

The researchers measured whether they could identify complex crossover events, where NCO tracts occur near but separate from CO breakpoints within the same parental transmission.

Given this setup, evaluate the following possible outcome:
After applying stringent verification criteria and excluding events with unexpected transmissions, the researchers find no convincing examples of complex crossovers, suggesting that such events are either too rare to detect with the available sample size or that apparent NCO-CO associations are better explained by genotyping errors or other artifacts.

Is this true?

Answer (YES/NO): NO